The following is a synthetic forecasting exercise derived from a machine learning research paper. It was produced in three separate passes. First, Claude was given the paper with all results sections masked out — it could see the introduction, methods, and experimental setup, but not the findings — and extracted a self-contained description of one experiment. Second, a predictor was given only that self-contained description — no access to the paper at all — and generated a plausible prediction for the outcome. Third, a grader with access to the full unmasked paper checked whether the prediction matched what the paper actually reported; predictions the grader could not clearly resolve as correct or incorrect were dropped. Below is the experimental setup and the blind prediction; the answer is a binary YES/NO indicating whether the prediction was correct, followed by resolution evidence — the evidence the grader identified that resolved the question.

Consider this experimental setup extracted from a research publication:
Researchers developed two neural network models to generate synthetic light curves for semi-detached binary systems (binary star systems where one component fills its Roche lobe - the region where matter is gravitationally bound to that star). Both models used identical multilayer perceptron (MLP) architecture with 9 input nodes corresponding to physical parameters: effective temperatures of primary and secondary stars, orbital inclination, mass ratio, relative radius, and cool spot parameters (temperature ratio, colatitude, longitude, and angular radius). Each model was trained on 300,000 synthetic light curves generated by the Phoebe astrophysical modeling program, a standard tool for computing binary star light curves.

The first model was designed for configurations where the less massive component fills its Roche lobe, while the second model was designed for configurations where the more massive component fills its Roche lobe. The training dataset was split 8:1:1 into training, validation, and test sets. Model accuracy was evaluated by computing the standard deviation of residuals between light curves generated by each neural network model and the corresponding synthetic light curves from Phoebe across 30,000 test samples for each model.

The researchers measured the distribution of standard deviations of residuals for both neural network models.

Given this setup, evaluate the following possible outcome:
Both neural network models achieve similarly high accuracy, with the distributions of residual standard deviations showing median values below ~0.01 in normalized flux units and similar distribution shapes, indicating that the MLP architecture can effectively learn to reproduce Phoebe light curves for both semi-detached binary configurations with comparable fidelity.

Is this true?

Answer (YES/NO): NO